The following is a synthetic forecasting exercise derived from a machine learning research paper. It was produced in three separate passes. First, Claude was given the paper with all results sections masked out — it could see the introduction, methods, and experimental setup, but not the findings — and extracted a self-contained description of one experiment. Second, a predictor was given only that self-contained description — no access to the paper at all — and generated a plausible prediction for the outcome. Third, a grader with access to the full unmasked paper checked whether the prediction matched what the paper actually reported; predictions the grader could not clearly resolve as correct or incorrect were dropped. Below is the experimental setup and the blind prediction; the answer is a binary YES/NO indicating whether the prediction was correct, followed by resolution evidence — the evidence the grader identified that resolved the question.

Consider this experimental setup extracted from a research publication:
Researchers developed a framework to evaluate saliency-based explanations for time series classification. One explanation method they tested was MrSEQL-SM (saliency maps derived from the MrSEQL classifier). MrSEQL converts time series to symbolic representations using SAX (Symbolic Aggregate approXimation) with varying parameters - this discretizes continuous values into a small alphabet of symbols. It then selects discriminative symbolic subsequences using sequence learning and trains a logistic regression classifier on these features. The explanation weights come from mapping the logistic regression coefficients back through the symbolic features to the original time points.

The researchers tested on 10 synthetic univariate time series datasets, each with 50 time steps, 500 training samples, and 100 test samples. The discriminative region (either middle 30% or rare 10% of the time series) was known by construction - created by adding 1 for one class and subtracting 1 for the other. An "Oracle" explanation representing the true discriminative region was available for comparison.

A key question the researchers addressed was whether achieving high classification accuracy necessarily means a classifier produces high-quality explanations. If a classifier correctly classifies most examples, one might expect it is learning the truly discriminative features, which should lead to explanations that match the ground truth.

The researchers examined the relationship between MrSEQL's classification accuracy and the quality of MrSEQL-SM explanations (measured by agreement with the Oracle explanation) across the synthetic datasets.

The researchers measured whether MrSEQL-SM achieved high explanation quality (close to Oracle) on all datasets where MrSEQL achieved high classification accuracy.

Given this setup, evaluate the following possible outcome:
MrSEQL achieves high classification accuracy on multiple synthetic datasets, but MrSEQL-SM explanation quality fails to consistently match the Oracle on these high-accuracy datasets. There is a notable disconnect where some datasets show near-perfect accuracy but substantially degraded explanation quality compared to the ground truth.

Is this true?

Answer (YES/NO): YES